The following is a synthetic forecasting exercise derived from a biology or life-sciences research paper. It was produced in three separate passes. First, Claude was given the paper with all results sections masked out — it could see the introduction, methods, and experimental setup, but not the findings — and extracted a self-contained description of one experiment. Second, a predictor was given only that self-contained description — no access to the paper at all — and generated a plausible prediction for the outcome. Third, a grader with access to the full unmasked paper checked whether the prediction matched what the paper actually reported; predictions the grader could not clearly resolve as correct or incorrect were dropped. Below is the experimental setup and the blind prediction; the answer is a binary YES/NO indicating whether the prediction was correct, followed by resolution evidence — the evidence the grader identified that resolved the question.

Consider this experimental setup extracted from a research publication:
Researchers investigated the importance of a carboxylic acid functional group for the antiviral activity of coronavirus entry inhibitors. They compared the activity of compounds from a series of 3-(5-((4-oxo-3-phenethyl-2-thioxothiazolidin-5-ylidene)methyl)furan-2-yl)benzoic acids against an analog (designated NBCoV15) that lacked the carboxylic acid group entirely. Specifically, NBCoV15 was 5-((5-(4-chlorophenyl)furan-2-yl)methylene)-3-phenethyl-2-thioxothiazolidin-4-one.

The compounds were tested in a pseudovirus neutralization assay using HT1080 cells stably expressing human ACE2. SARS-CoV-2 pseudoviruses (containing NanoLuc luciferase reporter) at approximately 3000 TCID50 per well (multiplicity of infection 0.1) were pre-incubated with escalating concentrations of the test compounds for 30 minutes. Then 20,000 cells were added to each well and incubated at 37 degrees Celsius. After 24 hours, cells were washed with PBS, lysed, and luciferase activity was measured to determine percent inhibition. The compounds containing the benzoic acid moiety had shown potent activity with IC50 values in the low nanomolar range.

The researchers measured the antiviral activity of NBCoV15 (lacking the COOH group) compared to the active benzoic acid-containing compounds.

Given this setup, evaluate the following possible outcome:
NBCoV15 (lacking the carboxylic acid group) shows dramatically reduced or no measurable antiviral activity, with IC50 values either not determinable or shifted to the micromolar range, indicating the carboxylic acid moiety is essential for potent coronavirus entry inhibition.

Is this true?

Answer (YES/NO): YES